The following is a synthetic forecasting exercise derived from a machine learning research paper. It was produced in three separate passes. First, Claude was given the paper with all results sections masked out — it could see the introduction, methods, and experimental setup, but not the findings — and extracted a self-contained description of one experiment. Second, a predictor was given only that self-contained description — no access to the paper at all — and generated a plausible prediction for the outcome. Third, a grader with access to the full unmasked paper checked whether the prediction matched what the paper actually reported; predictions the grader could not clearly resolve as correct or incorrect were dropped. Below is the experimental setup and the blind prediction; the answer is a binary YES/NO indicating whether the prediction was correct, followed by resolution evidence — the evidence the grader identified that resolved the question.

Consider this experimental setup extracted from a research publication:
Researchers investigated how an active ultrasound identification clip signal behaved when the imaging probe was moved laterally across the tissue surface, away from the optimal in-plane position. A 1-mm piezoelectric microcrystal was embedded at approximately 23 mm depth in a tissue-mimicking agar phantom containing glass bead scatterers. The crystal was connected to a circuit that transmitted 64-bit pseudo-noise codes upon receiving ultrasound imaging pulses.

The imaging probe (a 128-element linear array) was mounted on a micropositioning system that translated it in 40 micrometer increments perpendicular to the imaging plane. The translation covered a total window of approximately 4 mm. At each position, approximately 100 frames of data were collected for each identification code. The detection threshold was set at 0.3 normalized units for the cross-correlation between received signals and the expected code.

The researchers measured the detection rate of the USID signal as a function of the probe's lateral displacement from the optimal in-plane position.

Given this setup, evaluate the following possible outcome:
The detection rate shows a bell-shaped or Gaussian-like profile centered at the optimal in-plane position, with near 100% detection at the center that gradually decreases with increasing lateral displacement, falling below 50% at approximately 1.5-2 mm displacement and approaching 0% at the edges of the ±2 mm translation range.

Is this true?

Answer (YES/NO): NO